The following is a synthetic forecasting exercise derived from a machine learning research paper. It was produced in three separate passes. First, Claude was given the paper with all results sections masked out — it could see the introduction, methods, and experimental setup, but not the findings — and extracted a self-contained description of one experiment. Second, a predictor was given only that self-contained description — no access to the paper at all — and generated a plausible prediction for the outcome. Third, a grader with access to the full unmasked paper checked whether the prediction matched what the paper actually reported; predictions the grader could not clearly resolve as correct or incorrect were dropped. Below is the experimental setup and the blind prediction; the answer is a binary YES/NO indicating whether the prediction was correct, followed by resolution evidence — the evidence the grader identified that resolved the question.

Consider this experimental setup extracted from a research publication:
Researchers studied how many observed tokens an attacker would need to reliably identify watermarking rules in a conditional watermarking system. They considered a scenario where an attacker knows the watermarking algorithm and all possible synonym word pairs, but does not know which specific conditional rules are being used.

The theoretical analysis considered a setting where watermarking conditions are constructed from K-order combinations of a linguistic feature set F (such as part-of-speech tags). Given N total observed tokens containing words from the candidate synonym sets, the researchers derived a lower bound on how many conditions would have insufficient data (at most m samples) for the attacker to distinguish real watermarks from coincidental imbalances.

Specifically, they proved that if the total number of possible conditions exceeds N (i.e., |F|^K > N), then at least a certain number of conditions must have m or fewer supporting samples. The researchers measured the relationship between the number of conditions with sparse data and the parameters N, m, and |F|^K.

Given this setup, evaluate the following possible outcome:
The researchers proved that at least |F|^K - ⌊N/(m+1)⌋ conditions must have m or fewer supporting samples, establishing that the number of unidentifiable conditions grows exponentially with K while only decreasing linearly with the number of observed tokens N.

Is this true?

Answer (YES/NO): NO